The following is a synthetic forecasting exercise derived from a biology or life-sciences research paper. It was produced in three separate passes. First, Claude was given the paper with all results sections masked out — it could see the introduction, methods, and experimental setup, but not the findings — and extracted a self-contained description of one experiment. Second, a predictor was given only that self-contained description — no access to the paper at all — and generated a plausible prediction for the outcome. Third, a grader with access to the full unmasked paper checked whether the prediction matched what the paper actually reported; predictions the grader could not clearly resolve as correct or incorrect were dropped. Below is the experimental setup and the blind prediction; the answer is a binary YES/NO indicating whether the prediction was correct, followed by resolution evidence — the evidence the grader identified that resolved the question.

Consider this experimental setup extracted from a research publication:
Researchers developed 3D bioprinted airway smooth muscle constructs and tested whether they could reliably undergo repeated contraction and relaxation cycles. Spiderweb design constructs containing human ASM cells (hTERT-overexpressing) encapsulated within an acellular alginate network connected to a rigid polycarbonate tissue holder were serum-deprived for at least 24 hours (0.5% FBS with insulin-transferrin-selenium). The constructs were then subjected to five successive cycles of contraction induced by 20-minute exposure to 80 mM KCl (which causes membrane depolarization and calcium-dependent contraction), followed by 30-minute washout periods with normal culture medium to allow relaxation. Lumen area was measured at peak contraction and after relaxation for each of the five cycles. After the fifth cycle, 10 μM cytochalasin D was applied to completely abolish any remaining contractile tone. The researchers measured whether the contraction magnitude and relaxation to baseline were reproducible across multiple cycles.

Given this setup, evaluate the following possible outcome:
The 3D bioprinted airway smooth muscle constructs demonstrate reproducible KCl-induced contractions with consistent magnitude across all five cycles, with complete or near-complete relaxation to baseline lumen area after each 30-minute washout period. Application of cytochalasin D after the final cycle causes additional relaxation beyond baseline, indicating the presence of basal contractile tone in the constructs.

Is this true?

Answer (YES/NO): NO